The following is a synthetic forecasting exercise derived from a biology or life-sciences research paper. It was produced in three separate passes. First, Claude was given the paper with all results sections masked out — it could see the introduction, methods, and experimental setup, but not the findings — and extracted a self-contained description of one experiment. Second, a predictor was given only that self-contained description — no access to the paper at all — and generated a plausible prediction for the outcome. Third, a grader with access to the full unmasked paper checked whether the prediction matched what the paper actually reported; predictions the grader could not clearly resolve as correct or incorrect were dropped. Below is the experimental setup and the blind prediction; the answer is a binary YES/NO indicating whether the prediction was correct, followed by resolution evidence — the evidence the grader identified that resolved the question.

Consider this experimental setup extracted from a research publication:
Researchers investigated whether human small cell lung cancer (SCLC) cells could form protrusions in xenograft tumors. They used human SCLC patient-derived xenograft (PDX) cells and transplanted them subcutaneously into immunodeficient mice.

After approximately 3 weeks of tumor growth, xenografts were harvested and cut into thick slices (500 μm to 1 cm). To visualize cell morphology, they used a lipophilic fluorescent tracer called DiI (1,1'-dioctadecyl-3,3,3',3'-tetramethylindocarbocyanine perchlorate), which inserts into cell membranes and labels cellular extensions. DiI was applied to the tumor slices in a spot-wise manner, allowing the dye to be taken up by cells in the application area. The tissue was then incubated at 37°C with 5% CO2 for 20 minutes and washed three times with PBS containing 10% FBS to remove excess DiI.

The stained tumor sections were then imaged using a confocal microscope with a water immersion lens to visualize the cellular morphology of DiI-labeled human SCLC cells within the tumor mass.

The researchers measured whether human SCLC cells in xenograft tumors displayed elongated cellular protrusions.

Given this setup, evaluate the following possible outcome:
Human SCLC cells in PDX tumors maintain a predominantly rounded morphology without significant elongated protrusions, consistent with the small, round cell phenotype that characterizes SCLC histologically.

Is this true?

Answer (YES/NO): NO